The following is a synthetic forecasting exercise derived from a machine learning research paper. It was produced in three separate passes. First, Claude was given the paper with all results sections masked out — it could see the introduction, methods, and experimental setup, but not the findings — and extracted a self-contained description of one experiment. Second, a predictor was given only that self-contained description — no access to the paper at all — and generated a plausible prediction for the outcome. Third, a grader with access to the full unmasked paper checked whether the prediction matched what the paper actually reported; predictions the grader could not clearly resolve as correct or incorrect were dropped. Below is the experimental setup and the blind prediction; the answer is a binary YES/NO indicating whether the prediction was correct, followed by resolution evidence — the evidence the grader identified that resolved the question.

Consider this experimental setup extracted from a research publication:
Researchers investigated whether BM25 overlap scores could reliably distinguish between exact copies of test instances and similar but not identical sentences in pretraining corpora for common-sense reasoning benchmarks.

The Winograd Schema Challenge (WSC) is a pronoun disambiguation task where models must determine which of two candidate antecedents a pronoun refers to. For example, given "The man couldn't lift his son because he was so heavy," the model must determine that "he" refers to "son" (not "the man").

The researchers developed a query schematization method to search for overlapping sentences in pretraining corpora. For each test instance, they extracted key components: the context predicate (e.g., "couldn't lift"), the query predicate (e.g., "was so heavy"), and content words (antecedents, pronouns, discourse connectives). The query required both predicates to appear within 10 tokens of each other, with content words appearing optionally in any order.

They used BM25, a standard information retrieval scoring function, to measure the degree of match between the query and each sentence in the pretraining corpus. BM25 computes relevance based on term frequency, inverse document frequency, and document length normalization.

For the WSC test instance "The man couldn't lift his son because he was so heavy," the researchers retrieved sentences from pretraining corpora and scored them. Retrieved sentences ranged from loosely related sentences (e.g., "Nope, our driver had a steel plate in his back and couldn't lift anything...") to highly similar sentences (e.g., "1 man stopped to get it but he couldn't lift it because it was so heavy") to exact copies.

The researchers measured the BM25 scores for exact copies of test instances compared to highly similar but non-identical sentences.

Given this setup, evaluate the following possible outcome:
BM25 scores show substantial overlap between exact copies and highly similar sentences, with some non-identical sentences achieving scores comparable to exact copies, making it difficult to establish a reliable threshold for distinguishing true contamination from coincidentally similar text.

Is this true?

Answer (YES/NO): NO